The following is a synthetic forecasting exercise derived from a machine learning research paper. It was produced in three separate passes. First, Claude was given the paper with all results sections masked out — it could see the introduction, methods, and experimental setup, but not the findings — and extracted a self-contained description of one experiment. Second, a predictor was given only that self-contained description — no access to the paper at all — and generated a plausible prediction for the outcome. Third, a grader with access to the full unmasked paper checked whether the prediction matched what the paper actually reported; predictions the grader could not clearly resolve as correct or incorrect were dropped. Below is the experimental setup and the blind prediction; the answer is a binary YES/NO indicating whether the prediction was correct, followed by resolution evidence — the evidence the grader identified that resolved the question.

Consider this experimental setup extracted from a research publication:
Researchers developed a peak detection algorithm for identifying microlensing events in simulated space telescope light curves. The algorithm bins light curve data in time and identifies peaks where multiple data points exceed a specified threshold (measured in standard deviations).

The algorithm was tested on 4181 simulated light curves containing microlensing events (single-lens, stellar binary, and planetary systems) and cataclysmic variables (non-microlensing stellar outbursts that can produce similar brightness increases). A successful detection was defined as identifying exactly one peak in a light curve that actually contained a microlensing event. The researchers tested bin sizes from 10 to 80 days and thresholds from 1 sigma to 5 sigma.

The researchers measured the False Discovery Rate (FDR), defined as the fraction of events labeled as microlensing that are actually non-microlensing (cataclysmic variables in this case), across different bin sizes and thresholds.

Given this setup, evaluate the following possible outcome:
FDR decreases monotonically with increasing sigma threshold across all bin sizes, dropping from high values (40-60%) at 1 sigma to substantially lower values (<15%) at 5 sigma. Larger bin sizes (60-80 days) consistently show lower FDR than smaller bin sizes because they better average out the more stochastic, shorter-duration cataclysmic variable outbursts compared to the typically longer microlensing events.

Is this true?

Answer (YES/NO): NO